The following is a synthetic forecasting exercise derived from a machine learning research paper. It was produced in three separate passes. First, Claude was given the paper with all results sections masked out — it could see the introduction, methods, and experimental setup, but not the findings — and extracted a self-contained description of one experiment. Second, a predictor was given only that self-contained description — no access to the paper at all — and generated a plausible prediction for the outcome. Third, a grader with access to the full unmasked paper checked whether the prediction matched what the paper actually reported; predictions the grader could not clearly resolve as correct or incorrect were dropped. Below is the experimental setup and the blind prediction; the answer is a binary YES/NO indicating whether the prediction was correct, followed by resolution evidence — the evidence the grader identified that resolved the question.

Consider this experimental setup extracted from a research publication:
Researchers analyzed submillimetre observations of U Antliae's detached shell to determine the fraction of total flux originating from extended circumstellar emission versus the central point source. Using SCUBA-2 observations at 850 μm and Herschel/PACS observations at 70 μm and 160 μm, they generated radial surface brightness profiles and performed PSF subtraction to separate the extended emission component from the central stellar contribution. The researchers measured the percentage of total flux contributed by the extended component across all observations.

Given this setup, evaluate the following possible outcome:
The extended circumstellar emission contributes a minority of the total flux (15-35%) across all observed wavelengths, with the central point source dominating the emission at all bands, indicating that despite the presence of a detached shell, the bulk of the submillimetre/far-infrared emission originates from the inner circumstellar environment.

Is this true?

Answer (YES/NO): NO